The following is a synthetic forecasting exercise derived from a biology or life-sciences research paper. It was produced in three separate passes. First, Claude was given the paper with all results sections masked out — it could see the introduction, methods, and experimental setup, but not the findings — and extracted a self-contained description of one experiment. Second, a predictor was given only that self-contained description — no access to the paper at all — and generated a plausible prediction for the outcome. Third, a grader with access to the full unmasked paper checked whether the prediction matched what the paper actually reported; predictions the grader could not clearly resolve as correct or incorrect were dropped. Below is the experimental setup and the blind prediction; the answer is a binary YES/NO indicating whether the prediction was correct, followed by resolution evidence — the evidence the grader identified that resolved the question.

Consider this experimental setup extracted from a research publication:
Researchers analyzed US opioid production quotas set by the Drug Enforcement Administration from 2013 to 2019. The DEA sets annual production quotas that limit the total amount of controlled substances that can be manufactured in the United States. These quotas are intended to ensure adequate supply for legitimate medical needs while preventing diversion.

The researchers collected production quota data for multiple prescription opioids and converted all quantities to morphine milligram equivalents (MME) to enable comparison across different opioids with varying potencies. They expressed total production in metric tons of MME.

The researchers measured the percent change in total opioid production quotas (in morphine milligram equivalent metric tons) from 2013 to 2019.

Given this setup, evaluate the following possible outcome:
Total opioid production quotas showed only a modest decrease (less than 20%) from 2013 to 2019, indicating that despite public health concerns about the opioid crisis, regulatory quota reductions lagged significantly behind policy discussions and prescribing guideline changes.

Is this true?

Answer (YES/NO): NO